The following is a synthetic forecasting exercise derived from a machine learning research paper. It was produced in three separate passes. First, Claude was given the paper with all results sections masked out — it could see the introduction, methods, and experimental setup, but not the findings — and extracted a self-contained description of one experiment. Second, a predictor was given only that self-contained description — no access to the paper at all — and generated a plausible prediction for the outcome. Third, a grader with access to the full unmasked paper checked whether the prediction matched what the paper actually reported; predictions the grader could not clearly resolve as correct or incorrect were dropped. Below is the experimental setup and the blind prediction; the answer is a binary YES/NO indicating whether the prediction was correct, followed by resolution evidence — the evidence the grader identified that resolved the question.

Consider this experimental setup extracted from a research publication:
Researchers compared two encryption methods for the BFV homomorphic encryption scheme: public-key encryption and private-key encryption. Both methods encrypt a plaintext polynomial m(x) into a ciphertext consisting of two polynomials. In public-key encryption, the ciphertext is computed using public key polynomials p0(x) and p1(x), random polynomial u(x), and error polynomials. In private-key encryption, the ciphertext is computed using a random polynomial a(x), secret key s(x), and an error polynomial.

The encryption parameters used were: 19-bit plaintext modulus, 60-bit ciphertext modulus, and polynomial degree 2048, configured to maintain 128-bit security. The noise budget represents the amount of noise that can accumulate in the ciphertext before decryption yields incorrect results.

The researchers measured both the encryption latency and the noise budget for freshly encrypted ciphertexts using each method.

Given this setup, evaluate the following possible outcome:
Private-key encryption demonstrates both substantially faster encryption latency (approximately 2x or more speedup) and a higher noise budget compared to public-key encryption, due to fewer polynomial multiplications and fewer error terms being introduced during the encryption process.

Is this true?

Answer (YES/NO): NO